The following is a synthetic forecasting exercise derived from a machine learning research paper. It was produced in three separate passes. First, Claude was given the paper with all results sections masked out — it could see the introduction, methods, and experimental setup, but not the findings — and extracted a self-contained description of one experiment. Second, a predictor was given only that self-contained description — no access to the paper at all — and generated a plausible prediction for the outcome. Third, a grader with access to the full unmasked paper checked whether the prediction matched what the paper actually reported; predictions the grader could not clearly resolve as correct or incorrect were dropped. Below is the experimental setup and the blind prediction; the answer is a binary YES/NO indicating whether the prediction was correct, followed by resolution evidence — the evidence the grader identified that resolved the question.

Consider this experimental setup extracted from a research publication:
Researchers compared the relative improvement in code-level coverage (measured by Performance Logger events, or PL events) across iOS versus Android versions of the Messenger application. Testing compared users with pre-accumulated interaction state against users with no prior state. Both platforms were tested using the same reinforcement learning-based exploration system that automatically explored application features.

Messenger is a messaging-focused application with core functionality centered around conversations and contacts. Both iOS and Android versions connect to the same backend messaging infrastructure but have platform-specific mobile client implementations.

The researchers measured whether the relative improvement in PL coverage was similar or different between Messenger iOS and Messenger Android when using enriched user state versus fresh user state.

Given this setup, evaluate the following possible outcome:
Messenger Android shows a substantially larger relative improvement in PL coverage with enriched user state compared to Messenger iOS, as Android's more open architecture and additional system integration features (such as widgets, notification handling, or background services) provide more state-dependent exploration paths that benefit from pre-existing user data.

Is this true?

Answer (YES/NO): NO